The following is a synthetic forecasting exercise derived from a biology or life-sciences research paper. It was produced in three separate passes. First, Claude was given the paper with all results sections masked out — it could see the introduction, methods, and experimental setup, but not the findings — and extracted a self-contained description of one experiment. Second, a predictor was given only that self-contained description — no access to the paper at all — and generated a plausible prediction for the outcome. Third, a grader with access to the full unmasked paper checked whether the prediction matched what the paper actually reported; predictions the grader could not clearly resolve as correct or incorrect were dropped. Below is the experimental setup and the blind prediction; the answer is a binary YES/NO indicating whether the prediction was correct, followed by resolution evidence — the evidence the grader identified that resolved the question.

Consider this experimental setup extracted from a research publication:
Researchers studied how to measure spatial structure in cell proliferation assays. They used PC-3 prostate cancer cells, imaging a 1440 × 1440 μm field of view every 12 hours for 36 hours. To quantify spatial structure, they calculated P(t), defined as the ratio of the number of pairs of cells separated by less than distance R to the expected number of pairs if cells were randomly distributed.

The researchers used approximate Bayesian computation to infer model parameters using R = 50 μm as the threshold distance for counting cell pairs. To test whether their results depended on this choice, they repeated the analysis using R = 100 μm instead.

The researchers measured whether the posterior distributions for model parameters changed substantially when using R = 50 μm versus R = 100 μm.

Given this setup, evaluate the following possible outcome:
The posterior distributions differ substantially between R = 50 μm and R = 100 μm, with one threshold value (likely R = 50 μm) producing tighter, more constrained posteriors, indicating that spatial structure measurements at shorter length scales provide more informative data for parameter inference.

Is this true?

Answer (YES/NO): NO